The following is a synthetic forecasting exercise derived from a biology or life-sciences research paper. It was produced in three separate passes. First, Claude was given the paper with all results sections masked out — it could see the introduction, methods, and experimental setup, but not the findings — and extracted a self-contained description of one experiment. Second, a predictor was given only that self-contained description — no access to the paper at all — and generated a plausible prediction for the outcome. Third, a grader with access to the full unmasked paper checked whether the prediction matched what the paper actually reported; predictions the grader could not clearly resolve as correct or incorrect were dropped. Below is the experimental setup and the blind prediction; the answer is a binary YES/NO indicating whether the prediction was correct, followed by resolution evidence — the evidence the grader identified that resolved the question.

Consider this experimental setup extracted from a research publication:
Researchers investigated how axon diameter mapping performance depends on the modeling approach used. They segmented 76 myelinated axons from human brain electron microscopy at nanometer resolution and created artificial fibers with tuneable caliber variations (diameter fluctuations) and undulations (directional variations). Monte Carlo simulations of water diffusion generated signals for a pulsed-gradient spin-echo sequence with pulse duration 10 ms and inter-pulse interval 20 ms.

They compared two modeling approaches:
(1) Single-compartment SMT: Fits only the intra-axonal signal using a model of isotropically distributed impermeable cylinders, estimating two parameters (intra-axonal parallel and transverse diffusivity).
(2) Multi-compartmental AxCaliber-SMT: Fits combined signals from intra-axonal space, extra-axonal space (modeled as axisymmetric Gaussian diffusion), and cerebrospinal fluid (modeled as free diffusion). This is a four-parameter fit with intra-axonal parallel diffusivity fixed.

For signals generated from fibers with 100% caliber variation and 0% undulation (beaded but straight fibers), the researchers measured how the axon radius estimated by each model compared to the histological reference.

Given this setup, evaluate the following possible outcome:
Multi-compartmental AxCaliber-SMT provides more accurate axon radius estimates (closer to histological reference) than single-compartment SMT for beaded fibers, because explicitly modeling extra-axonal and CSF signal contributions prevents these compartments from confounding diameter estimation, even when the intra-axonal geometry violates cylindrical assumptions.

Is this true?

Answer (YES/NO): NO